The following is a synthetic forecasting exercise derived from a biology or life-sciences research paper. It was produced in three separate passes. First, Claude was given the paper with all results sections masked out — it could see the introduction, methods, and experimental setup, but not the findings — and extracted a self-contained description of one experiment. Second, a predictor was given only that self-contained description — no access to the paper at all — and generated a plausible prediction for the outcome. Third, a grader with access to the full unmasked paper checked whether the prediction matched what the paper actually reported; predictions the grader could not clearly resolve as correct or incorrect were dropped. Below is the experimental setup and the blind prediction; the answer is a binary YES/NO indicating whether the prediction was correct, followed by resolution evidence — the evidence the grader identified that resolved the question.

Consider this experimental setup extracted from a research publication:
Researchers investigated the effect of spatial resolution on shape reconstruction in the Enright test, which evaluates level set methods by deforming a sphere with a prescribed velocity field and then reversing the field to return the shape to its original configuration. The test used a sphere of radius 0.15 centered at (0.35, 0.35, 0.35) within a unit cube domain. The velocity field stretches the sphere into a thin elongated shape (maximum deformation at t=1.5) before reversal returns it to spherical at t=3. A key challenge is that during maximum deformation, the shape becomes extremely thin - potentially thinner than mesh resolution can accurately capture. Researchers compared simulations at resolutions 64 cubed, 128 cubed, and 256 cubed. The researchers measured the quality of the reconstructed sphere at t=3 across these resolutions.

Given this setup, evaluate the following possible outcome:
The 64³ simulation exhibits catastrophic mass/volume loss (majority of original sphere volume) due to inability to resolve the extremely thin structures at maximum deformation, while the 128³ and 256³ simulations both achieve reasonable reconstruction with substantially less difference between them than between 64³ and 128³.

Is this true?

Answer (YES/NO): NO